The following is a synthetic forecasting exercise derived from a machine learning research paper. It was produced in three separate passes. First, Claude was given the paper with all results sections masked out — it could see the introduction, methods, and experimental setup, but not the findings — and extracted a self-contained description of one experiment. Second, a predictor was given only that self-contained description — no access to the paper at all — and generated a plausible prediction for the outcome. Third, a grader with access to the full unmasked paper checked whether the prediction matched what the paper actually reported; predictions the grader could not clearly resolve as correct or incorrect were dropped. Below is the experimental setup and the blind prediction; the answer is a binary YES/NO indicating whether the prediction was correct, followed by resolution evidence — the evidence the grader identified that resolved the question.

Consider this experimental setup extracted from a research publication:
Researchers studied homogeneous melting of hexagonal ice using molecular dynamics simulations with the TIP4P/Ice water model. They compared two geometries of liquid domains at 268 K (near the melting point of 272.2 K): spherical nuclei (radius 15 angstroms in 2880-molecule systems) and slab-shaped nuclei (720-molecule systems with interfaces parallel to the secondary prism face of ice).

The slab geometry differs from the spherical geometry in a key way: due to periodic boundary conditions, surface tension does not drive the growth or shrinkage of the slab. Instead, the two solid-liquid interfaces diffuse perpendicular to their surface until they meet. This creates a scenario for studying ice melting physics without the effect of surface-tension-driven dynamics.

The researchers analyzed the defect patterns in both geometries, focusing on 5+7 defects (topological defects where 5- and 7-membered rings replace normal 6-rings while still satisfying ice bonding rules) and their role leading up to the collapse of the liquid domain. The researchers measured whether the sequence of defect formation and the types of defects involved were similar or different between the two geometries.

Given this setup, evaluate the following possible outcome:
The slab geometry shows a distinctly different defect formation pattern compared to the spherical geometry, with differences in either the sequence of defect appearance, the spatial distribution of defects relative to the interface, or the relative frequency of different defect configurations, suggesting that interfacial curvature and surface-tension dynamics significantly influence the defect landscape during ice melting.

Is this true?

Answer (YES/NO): NO